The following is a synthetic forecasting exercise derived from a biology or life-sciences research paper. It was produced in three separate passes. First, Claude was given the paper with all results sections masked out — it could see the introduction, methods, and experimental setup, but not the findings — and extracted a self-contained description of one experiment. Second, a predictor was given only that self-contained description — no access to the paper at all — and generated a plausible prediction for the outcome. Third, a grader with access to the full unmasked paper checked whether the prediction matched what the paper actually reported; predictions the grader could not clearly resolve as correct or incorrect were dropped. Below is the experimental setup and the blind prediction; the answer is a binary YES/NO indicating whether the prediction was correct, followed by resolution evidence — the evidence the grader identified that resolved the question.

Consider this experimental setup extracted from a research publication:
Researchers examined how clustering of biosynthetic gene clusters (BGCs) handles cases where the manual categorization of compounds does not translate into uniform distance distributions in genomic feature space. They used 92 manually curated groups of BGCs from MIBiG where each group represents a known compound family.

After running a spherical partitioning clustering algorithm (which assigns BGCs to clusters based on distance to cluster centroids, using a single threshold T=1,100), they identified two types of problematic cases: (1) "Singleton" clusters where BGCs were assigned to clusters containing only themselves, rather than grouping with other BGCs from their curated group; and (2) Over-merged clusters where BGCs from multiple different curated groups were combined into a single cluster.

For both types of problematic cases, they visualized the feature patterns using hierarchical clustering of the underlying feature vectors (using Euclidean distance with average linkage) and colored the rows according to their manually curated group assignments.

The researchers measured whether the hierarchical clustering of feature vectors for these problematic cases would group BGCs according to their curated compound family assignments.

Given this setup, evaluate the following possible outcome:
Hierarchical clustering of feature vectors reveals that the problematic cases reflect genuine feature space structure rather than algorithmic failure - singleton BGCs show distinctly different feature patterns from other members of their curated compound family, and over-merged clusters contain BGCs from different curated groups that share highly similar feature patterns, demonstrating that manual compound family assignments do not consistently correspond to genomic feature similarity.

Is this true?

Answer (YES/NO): NO